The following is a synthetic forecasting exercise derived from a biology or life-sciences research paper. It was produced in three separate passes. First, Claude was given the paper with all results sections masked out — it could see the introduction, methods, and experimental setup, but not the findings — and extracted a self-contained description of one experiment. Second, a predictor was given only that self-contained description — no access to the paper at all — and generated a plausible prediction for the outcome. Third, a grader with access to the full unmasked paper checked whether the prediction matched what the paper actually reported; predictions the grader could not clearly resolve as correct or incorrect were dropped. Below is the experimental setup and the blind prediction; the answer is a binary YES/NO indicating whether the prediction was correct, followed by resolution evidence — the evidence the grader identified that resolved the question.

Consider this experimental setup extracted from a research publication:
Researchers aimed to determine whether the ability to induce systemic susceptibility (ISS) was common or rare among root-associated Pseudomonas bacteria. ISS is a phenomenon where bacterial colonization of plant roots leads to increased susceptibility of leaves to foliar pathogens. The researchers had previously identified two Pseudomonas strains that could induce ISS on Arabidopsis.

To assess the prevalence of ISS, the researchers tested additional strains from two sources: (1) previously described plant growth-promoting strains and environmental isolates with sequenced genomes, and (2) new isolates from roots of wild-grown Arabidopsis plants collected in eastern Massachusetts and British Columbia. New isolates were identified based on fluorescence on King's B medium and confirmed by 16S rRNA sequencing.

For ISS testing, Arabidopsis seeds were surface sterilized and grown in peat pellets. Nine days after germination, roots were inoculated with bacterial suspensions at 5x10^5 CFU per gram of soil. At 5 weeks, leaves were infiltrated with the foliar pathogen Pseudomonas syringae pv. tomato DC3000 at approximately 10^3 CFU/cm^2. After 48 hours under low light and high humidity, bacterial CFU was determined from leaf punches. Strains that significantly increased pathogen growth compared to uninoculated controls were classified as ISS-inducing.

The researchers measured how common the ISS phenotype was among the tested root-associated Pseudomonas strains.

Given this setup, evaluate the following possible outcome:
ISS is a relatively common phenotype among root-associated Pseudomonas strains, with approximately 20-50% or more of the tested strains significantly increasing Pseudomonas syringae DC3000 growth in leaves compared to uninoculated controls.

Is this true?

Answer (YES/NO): YES